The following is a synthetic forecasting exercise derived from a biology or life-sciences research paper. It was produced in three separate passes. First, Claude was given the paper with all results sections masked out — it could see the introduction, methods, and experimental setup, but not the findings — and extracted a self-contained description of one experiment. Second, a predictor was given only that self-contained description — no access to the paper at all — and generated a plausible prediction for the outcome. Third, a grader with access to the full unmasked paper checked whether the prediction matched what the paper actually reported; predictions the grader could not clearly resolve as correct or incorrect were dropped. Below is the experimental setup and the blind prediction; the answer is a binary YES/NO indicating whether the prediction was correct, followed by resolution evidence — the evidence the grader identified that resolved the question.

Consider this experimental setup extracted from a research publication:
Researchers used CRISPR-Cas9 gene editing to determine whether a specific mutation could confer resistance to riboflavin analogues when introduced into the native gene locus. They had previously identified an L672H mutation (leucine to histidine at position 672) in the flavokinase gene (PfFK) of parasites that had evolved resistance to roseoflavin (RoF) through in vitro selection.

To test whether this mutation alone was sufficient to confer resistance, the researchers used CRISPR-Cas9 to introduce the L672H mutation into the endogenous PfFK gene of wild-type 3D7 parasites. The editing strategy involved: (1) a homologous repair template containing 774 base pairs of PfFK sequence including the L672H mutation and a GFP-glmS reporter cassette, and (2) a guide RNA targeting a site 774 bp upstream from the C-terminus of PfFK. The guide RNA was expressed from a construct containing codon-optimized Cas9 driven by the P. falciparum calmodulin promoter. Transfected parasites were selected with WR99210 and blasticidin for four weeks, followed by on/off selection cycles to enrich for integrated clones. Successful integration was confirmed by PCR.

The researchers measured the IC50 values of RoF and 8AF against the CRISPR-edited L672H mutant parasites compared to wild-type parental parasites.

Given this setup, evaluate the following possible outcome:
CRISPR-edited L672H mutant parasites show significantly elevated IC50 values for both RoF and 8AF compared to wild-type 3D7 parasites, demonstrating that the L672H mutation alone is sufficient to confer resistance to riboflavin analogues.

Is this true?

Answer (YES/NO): YES